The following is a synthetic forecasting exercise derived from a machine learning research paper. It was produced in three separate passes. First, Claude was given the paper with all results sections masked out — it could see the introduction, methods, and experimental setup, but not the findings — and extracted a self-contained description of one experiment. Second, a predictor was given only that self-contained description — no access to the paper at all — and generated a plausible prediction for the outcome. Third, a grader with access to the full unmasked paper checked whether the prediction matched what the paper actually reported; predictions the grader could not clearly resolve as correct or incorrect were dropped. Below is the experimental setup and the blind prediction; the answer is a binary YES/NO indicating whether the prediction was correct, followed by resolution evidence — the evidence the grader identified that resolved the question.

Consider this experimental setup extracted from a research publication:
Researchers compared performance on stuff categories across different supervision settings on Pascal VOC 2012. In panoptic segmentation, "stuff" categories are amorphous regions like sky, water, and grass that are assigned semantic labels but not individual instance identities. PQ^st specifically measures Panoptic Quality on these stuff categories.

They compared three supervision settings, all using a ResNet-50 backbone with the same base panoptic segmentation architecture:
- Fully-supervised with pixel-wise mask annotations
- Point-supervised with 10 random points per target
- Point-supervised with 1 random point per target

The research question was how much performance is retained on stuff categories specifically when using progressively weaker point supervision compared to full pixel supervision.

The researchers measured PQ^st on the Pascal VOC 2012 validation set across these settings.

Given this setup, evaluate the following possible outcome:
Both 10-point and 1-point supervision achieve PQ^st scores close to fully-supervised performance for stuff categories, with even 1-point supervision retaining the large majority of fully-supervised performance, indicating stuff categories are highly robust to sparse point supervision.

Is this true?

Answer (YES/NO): YES